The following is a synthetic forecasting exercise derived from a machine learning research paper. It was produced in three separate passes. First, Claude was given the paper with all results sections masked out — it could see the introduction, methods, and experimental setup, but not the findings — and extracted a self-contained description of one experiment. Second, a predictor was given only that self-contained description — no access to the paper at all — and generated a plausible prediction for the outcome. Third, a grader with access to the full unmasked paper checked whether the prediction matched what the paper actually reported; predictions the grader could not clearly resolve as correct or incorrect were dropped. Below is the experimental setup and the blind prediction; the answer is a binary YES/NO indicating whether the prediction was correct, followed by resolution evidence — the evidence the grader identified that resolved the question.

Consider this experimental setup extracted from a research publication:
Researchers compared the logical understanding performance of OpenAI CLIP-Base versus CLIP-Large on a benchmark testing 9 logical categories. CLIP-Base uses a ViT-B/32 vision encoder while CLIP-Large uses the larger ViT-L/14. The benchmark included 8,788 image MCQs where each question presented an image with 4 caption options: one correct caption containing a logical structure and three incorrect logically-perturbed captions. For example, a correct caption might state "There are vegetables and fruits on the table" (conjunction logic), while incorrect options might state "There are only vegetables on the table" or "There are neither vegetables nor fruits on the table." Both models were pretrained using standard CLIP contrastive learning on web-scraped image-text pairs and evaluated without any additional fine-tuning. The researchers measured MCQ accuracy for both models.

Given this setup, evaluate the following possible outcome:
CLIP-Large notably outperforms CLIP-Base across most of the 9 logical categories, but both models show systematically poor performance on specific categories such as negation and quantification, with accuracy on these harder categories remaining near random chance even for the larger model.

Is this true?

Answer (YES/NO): NO